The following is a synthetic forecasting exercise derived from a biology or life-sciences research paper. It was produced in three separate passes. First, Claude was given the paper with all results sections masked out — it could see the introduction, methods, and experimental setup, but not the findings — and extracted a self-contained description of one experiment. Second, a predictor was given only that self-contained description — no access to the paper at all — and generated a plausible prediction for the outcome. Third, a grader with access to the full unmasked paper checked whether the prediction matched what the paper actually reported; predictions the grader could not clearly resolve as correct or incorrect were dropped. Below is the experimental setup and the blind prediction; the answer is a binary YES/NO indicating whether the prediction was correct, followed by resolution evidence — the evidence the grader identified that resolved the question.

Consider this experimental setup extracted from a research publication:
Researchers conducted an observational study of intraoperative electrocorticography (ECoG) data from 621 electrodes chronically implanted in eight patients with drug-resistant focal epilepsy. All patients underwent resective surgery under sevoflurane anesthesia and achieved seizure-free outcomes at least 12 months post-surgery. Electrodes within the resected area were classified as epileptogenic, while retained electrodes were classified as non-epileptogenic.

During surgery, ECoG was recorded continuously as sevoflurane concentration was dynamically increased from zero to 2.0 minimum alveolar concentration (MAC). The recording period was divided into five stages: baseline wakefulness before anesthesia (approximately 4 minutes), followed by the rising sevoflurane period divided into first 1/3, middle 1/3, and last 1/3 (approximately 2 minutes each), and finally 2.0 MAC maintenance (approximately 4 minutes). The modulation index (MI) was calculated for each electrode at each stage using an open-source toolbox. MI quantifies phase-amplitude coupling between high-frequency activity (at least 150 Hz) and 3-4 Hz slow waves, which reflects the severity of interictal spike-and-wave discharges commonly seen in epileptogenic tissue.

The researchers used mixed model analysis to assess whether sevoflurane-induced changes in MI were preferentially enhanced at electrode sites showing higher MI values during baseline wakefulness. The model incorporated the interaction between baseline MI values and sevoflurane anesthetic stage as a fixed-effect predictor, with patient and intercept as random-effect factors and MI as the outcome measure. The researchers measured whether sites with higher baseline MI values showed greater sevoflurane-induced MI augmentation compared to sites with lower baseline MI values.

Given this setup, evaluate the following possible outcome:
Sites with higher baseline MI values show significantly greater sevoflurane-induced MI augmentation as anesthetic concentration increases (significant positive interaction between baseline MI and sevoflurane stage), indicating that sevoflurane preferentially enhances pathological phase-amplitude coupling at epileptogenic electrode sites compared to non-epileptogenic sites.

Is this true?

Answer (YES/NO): YES